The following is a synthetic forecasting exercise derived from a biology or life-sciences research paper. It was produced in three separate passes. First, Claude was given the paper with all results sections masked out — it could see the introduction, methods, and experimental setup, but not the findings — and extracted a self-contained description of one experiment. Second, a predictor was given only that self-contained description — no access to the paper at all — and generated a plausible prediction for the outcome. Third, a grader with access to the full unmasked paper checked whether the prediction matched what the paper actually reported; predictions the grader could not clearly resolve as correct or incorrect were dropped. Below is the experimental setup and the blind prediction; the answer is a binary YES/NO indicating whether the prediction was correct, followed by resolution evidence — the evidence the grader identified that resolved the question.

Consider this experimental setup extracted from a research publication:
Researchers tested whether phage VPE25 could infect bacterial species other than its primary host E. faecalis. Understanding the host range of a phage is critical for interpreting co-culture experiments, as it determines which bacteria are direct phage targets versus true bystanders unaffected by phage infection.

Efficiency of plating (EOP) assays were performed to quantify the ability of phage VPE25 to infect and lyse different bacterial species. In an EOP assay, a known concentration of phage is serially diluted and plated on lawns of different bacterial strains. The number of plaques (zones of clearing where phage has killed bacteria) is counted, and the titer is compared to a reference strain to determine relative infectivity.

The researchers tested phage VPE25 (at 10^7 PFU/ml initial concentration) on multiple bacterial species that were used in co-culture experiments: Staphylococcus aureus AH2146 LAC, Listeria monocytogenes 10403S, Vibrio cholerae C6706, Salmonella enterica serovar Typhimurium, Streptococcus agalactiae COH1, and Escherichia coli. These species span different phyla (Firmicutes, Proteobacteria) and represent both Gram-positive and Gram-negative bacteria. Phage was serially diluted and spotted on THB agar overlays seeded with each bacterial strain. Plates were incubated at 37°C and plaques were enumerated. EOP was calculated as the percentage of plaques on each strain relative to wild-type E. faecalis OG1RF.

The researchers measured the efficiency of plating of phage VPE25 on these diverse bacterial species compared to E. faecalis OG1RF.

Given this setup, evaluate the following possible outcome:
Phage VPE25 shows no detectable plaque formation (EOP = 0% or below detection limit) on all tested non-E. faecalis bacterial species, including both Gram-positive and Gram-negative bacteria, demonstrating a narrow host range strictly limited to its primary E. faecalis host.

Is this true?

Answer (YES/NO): YES